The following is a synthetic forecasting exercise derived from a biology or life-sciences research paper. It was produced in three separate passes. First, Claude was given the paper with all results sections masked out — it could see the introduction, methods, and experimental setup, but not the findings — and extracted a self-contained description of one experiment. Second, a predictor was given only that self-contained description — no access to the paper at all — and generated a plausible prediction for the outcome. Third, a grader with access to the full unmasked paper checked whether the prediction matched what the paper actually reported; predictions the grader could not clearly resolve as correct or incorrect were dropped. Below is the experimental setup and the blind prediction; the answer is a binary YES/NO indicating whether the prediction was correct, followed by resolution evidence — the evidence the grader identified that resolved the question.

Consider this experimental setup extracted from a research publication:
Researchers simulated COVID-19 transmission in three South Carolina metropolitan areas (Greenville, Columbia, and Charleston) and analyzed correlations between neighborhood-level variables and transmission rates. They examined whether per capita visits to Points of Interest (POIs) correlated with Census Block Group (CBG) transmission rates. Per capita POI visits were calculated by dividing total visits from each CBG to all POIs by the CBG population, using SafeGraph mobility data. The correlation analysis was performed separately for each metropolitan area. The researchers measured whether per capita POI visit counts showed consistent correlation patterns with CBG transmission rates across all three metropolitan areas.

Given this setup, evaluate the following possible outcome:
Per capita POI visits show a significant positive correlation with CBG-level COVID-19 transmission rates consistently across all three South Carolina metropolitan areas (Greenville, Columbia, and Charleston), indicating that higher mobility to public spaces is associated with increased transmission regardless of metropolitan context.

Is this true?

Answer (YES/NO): NO